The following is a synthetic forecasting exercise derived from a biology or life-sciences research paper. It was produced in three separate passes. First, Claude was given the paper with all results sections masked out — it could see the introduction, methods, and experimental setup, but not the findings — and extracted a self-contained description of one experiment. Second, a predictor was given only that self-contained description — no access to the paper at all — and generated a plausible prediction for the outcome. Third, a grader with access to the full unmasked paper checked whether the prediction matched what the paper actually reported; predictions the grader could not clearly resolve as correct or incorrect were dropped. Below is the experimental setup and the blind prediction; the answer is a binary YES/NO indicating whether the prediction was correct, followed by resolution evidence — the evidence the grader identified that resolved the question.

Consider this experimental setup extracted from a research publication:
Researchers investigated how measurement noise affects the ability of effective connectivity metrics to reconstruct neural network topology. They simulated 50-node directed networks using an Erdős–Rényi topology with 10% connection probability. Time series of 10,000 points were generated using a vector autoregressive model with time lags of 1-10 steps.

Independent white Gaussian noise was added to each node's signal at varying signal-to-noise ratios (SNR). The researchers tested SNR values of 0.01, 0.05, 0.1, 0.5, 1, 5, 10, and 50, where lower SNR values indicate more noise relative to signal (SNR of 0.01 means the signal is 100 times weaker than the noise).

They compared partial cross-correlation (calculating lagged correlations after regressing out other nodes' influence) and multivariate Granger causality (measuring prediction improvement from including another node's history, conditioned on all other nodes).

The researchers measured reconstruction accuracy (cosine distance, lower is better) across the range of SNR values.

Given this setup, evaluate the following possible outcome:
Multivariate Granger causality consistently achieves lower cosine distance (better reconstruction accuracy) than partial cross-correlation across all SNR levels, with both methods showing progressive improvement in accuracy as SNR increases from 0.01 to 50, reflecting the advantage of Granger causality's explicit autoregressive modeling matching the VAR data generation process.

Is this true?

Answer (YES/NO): NO